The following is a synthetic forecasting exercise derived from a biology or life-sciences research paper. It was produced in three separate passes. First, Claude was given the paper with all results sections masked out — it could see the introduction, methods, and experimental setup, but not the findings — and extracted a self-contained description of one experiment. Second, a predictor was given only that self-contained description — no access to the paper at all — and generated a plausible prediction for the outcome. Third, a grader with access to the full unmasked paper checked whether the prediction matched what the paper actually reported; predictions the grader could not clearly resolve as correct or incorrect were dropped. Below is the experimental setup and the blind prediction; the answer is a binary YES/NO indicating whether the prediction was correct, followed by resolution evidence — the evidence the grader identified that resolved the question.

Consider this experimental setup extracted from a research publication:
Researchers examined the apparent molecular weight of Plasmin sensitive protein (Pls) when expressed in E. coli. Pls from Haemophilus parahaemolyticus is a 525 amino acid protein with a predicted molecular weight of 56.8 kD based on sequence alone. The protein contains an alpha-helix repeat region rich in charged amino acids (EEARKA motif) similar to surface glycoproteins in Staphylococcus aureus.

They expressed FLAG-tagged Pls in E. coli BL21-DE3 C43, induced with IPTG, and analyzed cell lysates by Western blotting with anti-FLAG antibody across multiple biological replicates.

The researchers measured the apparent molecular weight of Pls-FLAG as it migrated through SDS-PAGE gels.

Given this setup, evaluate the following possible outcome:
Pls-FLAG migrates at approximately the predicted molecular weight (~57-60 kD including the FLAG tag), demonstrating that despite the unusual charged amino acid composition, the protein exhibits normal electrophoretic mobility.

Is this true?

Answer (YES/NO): NO